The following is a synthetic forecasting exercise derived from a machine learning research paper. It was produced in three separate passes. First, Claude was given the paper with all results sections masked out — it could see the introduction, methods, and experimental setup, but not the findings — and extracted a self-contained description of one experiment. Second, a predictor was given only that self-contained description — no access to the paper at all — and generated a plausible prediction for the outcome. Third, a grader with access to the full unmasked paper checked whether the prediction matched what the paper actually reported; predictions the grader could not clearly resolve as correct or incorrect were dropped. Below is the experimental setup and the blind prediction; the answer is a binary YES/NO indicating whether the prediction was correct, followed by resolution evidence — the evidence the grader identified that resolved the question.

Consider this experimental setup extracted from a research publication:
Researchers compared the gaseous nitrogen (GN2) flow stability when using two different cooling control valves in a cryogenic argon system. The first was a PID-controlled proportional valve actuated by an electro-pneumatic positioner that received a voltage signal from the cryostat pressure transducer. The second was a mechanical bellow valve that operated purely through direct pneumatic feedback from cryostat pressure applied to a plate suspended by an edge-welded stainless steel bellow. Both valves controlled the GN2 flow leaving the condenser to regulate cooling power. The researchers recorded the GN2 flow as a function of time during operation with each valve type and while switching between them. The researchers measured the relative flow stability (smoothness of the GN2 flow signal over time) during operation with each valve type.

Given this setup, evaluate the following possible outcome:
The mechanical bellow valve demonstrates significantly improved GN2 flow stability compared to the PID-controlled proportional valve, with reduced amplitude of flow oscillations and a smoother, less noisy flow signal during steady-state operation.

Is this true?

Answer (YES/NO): YES